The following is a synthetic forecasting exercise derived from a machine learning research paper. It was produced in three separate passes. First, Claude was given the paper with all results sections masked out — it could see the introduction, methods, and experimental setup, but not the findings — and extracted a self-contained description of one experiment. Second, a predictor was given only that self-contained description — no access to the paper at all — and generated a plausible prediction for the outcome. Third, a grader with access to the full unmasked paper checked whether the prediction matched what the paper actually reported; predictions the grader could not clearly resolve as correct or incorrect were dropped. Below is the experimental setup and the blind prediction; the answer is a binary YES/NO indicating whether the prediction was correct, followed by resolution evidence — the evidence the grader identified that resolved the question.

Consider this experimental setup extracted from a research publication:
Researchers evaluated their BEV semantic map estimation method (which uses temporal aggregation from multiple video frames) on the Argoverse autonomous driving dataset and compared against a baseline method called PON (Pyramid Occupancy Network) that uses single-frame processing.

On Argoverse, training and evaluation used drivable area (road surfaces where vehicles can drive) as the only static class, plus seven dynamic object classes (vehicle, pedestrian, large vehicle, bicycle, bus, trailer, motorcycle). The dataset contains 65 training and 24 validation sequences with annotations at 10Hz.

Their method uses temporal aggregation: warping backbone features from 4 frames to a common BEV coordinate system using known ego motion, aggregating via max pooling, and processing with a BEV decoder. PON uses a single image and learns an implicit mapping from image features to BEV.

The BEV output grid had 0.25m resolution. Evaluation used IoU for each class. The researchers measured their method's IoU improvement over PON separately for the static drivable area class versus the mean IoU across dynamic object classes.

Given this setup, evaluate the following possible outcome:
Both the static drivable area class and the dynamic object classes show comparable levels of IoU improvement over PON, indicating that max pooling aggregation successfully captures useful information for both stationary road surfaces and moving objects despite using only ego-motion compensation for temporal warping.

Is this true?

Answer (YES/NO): NO